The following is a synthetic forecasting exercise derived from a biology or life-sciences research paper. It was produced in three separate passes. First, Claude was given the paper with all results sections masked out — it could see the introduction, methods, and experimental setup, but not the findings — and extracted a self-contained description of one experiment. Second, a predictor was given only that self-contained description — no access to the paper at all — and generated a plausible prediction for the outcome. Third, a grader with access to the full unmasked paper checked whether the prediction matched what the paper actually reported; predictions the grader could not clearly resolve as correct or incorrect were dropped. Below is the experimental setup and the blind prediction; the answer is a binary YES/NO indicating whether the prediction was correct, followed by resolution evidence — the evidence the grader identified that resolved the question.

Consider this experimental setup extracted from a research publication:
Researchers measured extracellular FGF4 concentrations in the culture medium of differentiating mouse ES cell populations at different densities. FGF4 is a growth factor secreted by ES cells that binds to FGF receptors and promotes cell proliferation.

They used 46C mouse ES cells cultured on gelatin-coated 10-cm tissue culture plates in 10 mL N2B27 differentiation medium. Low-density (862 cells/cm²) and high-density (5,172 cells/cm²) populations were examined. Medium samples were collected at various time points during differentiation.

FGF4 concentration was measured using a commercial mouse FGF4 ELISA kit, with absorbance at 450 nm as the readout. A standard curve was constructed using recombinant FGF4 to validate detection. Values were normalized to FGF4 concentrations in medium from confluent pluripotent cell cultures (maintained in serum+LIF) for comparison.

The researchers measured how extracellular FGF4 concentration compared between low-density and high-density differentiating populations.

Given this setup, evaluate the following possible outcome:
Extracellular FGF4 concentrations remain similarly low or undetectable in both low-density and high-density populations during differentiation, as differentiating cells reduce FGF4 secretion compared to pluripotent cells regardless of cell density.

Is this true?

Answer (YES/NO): NO